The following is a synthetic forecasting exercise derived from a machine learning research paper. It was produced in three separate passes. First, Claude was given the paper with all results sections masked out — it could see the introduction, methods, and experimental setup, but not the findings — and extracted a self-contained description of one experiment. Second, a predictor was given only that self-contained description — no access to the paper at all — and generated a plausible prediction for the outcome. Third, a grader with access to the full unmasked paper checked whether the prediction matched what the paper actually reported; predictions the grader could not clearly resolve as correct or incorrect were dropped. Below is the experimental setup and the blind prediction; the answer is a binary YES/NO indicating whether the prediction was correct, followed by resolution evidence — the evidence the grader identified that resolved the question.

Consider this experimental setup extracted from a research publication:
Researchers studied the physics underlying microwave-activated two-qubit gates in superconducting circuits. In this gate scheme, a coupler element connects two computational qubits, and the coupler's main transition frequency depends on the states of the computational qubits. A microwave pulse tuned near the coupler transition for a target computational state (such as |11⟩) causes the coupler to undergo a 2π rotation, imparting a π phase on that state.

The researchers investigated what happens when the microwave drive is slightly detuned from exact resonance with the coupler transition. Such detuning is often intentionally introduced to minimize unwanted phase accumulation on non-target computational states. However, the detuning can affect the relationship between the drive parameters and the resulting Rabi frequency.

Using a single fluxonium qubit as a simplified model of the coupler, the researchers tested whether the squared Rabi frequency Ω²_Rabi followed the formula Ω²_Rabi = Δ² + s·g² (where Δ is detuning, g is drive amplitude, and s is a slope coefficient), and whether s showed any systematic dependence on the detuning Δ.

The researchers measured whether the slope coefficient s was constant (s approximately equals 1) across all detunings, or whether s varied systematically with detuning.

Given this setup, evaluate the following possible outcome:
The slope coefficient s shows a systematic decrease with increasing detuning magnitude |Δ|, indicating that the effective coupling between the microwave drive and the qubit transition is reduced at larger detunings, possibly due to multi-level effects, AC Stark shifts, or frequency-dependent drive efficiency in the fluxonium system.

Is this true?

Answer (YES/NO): NO